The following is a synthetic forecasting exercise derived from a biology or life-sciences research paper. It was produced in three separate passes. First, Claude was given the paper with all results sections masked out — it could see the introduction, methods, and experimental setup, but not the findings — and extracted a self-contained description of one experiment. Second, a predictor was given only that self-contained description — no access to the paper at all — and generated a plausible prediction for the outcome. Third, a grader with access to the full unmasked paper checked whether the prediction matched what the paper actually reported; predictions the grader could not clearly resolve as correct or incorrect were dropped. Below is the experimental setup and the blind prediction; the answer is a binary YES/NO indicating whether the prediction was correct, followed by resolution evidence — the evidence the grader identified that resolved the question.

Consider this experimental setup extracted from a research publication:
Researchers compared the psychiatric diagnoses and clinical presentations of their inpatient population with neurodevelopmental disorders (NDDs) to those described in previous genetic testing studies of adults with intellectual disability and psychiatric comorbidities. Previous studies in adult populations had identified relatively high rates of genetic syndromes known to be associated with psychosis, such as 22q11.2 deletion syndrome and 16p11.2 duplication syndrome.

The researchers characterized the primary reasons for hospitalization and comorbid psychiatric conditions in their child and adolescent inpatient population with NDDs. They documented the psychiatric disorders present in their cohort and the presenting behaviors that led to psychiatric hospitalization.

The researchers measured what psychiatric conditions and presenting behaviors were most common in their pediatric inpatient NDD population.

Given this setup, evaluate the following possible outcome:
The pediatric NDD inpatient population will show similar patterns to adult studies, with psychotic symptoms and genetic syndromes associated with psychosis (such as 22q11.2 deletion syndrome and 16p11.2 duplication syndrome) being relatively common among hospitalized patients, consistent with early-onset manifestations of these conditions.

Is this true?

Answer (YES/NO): NO